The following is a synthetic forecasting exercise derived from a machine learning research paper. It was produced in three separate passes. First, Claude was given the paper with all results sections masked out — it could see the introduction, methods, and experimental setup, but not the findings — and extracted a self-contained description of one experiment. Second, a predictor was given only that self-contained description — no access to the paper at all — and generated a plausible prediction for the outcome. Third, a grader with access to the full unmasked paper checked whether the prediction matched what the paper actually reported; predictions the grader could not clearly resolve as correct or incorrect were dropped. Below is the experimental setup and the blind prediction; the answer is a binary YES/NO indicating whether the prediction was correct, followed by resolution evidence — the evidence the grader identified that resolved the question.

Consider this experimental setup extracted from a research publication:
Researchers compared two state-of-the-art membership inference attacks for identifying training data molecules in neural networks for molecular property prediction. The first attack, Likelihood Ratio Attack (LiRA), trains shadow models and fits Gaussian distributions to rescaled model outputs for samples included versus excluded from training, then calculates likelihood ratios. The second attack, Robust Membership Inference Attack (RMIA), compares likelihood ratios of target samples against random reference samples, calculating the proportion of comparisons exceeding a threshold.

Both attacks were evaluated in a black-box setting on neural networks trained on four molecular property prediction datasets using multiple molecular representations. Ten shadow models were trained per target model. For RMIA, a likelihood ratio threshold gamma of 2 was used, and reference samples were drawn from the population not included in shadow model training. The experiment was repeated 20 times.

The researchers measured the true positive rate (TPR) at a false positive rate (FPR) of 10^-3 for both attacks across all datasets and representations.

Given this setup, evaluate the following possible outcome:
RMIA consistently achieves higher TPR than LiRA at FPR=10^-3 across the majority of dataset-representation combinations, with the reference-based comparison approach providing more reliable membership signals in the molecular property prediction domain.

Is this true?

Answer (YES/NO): NO